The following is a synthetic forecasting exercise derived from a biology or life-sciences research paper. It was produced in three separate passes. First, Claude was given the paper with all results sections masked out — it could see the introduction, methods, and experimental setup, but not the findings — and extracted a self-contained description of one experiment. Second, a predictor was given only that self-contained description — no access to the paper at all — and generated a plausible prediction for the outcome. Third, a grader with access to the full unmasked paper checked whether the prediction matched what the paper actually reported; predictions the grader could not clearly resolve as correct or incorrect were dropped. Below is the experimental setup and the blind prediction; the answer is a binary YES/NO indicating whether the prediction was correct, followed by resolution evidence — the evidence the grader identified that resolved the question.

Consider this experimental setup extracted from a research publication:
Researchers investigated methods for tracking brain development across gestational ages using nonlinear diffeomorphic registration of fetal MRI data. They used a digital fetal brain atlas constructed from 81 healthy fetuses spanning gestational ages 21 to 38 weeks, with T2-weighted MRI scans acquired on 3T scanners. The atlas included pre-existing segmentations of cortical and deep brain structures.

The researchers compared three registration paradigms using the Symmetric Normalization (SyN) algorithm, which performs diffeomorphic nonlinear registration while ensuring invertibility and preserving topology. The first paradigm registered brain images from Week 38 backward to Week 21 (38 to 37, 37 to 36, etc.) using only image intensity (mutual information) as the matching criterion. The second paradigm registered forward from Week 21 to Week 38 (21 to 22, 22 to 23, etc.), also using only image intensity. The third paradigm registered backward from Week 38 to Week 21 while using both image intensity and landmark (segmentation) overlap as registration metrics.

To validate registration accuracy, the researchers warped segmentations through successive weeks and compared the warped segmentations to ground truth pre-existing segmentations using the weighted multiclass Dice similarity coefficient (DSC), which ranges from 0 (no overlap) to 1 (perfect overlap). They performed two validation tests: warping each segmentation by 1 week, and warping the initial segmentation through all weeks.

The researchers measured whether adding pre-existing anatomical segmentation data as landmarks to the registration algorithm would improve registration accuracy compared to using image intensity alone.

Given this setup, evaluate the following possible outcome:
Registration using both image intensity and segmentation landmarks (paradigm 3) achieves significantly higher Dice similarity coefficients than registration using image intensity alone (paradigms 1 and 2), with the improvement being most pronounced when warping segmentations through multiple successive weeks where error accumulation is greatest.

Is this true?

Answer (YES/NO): NO